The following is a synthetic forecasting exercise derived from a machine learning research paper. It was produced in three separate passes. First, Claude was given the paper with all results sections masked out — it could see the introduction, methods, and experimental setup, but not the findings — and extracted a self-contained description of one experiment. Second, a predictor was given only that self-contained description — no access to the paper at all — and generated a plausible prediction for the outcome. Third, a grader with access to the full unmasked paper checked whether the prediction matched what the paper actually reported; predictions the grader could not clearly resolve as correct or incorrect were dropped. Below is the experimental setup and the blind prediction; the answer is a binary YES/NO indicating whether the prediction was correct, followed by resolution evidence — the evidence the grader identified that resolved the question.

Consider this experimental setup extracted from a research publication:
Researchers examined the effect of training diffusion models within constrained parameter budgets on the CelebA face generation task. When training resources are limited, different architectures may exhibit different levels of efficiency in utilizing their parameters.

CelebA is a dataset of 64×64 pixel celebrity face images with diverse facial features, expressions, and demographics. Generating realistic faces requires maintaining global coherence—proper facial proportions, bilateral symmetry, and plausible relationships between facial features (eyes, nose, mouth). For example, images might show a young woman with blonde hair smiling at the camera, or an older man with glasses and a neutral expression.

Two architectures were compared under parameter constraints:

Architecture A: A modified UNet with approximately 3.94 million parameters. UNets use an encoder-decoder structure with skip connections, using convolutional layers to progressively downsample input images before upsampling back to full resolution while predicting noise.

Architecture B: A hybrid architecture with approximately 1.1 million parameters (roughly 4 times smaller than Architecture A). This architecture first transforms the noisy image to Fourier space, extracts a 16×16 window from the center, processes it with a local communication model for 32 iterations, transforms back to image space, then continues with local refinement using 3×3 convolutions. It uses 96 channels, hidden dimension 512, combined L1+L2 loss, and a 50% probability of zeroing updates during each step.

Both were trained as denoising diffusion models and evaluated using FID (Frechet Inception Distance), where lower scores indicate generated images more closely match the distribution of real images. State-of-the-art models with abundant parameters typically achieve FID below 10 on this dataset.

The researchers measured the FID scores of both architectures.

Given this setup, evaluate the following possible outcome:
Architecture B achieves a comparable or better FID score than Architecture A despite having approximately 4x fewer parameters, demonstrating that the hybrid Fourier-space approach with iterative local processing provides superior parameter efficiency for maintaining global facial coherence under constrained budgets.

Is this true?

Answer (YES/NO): YES